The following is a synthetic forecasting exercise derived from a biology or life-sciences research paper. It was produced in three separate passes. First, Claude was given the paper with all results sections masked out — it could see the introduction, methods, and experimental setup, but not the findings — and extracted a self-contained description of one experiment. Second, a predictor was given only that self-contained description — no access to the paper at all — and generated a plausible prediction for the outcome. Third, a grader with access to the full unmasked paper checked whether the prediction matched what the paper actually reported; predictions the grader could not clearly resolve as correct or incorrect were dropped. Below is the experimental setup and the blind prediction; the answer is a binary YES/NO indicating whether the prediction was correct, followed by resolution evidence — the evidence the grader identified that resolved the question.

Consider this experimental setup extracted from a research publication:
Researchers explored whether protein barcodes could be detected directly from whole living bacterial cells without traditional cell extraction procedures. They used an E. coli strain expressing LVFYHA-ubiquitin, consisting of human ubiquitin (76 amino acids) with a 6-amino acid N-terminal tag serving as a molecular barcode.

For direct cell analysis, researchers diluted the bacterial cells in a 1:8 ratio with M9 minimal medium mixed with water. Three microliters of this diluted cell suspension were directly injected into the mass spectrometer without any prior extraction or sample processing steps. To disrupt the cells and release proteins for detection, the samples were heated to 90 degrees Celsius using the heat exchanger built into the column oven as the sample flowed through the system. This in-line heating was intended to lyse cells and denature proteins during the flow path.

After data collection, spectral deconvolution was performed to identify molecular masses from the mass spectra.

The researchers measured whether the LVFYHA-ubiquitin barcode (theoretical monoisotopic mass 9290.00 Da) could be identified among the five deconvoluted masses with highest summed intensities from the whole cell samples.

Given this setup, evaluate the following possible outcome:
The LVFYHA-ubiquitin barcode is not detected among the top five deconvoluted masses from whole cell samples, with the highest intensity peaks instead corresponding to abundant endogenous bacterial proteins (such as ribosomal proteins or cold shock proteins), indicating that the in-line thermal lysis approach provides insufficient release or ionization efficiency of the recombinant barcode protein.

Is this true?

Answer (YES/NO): NO